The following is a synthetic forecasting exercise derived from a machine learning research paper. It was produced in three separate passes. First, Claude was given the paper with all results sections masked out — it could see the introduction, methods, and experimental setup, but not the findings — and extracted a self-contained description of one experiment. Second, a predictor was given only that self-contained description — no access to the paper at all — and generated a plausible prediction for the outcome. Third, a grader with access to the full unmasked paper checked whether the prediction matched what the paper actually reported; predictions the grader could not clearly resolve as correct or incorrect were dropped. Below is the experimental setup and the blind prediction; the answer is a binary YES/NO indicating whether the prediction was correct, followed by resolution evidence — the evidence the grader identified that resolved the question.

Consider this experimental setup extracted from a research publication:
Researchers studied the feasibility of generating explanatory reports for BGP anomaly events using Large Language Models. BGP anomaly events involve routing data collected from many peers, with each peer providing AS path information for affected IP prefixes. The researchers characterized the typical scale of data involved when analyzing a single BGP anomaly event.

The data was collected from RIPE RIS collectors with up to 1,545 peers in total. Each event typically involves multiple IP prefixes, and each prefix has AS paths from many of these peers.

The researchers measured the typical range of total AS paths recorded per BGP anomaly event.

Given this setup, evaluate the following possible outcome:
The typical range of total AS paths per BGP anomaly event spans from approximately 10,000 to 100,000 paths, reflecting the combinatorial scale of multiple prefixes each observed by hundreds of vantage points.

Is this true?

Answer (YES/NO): NO